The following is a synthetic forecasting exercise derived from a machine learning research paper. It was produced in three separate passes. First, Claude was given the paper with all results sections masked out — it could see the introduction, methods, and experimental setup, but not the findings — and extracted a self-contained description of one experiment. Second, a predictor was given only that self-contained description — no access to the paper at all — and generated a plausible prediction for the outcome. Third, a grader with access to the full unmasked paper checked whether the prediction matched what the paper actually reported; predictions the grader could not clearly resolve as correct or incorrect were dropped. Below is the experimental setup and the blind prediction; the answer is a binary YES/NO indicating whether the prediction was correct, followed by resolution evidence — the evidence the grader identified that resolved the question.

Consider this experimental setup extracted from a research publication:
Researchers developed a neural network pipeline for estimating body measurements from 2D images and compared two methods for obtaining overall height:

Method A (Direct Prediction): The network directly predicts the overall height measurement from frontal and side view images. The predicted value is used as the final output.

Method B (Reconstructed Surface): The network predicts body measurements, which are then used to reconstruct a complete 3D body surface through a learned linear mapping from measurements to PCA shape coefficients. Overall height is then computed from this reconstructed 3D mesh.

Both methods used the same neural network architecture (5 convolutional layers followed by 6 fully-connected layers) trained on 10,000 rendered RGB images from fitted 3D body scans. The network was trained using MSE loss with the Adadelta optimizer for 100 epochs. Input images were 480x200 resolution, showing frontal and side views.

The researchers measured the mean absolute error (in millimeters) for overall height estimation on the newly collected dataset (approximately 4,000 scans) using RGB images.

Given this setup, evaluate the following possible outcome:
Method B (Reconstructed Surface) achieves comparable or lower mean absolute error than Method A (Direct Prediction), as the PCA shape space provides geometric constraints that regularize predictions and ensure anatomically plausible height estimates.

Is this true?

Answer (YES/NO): NO